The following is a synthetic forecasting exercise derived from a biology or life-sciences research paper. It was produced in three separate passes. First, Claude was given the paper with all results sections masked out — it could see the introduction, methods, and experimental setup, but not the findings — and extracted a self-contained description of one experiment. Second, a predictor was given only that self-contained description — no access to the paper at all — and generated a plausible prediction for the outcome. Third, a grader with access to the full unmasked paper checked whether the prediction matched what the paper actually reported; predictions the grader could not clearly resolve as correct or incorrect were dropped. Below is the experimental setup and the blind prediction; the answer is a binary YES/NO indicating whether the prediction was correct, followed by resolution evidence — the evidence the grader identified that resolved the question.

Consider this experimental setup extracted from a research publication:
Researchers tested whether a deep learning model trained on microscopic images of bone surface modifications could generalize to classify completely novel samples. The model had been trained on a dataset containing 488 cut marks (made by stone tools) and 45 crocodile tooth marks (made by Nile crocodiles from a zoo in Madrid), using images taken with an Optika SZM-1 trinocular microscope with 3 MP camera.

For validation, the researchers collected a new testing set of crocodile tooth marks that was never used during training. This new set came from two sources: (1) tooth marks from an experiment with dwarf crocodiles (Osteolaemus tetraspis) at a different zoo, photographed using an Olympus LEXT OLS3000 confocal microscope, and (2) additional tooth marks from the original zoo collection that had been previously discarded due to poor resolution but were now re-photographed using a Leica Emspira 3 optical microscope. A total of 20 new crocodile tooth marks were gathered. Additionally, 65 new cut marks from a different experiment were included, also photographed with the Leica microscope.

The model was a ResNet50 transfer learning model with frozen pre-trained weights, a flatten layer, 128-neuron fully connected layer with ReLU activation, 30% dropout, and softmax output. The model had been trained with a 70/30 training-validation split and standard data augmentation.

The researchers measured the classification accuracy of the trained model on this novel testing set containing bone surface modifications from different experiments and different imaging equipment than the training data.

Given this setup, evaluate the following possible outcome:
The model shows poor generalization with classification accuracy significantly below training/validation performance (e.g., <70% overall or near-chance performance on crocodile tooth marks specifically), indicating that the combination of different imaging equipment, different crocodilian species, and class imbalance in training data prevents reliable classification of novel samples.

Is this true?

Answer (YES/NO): NO